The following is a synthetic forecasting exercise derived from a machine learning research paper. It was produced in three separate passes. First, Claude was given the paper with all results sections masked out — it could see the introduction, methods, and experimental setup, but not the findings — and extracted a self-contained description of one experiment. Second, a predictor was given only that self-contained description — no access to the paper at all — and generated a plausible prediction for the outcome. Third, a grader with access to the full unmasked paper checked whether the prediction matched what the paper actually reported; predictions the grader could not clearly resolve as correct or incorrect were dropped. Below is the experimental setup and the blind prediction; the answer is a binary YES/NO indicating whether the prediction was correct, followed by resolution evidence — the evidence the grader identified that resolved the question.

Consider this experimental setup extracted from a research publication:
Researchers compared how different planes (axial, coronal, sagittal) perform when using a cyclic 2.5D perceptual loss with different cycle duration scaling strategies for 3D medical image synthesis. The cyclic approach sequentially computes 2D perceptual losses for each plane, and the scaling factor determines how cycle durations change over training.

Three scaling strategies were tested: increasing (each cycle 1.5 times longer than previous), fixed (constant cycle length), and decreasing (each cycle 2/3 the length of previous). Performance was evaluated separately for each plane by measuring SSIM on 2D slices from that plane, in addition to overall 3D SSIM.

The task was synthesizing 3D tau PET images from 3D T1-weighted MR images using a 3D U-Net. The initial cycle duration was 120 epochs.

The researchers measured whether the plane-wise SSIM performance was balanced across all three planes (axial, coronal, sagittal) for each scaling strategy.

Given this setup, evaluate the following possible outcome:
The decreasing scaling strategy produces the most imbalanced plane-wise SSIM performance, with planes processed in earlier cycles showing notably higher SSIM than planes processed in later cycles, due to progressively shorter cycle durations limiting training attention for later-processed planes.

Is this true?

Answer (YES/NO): NO